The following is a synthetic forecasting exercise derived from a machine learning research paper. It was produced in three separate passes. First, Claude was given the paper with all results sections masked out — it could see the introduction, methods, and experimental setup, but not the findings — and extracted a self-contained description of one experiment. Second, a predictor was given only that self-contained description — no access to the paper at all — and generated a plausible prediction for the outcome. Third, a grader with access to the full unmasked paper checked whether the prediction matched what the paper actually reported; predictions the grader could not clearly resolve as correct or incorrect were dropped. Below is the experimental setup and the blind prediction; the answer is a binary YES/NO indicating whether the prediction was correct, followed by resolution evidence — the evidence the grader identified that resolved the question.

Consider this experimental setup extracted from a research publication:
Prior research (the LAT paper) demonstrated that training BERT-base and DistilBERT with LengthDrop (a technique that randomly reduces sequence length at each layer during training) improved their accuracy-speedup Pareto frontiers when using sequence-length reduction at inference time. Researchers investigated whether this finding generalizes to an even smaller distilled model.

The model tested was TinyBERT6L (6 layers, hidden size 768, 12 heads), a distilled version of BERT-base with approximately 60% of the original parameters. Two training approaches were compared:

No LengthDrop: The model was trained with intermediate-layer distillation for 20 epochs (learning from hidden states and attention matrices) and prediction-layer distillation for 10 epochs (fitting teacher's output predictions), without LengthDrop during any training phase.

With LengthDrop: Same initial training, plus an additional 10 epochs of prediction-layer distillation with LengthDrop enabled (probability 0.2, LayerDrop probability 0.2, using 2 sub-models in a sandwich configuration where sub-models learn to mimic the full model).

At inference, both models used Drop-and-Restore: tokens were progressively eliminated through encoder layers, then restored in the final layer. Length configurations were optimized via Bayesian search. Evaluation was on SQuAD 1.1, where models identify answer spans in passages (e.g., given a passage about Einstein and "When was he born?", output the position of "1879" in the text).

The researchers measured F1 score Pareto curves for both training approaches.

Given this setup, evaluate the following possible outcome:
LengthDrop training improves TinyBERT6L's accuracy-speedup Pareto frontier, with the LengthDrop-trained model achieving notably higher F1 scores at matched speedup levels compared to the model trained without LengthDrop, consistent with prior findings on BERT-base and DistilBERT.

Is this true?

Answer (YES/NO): NO